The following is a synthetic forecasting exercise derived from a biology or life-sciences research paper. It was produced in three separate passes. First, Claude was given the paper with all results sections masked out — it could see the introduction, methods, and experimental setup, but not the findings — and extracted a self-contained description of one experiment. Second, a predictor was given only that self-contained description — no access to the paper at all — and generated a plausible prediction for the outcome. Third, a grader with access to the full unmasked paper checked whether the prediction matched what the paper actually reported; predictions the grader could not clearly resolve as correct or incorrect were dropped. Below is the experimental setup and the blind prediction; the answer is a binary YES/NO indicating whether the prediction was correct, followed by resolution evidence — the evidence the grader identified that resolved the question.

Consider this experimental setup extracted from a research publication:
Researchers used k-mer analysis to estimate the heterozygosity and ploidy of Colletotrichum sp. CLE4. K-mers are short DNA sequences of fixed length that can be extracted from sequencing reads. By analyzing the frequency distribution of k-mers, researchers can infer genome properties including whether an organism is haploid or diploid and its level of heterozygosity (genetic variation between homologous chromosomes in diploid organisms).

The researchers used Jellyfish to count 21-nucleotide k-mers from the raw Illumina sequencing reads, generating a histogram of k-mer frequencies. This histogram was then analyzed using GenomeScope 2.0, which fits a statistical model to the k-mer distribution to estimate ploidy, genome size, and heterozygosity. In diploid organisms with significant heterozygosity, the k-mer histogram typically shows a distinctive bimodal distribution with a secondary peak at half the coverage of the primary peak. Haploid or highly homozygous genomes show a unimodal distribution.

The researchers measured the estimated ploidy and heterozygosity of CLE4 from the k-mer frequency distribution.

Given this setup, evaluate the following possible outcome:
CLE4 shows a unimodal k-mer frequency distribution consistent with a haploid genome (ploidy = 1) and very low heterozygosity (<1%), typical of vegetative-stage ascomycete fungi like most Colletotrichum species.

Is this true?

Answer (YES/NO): YES